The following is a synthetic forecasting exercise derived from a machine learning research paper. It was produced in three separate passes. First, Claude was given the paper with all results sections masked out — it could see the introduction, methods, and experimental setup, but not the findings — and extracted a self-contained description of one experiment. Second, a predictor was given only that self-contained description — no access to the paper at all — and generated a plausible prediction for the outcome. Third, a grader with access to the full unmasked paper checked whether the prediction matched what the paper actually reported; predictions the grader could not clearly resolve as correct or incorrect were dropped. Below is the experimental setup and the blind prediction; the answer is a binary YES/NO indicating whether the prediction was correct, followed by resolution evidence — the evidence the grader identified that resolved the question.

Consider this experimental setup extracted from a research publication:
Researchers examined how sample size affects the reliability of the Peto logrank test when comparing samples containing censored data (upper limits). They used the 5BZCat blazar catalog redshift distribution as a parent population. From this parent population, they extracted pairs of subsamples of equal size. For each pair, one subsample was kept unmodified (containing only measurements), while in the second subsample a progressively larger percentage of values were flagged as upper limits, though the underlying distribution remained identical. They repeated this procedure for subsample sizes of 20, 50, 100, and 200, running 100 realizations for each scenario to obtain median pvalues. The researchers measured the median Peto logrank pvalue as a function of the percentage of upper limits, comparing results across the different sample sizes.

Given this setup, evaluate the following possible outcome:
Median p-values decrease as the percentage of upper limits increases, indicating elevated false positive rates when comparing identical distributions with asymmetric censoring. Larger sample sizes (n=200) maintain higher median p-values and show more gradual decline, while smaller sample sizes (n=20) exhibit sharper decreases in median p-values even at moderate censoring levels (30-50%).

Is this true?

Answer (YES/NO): NO